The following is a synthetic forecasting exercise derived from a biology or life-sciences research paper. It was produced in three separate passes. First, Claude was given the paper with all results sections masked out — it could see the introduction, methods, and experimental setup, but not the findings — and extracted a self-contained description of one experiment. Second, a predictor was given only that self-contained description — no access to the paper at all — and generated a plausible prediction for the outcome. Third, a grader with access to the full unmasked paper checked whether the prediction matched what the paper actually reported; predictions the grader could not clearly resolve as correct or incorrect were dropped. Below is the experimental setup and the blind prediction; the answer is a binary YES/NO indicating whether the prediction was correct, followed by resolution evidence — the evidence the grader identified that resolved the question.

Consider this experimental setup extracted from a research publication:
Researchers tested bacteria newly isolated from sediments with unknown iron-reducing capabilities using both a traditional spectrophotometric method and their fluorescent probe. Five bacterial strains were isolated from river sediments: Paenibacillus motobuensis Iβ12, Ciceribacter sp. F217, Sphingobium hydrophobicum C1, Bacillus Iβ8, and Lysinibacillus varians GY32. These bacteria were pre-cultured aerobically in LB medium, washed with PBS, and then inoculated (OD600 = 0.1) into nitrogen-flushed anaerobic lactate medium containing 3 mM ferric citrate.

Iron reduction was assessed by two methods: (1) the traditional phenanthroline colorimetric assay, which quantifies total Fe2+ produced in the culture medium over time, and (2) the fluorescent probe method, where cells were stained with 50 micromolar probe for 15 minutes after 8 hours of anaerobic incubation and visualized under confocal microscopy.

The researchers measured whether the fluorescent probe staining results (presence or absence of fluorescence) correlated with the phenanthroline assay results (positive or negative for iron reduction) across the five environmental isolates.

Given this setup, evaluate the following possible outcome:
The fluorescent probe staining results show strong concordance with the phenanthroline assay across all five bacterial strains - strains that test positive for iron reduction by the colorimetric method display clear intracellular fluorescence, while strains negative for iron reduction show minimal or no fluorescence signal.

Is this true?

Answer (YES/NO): NO